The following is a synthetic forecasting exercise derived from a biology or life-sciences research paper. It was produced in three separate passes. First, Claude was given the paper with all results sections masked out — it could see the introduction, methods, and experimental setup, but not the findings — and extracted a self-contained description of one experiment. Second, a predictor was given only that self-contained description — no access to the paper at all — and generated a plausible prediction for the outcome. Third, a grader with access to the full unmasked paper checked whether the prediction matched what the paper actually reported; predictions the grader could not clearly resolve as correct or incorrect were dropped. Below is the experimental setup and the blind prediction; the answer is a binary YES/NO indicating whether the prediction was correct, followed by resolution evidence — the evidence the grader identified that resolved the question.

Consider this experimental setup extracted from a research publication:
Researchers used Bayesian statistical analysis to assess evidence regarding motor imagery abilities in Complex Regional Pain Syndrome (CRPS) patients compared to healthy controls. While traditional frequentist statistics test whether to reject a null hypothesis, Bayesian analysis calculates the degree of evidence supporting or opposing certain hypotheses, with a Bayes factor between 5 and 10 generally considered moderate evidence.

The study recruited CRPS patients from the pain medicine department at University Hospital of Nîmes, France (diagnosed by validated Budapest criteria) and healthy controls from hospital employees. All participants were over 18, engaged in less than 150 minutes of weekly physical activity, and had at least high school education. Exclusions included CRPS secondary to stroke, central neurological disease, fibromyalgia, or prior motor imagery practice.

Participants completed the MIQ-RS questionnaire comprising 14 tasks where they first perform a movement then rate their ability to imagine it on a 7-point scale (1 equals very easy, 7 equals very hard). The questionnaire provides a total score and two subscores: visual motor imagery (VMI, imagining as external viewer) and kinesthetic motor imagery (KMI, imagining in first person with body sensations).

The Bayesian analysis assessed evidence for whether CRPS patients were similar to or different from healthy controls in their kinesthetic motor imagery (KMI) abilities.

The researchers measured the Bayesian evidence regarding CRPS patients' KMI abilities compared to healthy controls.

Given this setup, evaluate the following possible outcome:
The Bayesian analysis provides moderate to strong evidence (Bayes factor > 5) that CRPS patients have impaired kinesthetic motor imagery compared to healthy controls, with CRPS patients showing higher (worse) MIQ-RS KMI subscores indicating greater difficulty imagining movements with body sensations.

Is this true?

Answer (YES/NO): NO